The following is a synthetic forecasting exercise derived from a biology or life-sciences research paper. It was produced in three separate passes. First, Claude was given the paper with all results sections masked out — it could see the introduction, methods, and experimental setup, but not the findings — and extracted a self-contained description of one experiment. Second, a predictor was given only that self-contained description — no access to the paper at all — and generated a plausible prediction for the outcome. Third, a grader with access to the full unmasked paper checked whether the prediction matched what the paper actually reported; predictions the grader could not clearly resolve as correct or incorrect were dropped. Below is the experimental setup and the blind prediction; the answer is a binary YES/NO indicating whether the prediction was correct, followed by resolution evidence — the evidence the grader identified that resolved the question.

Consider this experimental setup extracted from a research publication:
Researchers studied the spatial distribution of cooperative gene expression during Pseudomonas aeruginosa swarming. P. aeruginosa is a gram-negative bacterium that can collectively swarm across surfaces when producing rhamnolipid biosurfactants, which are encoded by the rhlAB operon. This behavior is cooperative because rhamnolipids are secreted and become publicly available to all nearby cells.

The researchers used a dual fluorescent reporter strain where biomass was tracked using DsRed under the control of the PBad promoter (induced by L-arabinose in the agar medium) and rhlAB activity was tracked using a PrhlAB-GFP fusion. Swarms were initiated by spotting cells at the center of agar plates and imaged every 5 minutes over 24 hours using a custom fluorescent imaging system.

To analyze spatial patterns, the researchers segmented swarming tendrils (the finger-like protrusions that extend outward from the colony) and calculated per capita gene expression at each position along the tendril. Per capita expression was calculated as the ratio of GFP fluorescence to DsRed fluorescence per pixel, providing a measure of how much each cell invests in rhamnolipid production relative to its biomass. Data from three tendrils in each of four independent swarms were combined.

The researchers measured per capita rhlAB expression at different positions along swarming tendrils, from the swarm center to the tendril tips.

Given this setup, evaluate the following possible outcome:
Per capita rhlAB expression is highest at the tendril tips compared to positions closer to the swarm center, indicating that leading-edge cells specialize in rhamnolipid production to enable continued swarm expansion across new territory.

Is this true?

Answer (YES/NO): YES